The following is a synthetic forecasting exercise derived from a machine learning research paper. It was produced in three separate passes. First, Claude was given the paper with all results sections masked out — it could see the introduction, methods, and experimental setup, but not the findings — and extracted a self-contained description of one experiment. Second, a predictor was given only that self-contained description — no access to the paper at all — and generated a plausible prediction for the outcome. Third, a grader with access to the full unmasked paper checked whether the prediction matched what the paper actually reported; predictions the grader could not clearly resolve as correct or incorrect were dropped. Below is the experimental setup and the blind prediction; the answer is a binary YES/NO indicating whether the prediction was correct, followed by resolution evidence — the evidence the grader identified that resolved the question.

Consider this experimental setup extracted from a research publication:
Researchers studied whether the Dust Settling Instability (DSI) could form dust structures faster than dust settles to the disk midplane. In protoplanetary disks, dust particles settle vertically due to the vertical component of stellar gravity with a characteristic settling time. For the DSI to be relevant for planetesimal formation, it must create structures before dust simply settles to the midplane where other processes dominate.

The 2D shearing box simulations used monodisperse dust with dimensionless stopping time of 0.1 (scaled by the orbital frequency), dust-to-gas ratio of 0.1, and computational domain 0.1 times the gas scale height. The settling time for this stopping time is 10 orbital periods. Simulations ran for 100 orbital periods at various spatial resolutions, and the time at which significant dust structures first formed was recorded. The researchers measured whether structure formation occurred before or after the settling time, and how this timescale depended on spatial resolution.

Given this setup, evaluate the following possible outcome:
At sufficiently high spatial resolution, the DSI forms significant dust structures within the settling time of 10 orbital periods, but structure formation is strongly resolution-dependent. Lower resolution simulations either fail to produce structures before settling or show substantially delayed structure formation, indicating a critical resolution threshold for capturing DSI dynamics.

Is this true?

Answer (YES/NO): NO